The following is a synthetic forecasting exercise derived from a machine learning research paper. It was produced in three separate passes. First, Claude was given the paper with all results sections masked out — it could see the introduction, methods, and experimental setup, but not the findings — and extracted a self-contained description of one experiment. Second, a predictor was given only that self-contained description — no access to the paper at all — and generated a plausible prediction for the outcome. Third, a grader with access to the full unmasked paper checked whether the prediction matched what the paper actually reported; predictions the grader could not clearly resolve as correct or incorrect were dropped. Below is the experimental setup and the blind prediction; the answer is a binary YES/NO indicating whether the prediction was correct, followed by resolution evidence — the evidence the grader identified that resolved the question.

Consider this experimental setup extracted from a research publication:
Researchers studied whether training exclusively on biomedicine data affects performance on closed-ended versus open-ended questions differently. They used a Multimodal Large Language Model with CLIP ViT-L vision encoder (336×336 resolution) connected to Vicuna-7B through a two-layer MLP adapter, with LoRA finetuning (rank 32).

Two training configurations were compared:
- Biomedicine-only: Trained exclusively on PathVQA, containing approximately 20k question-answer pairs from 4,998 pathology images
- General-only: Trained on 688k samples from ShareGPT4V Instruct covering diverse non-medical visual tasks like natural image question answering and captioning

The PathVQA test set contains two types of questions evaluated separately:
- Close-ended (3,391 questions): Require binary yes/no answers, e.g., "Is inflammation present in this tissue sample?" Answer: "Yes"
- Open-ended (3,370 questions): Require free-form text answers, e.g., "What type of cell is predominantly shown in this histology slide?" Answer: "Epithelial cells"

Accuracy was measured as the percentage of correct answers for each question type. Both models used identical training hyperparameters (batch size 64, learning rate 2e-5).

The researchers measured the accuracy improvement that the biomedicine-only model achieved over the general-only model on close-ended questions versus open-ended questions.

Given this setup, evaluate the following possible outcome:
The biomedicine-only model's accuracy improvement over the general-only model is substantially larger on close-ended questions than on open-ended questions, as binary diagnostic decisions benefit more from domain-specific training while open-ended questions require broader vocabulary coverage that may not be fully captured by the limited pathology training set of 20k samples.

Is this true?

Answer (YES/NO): YES